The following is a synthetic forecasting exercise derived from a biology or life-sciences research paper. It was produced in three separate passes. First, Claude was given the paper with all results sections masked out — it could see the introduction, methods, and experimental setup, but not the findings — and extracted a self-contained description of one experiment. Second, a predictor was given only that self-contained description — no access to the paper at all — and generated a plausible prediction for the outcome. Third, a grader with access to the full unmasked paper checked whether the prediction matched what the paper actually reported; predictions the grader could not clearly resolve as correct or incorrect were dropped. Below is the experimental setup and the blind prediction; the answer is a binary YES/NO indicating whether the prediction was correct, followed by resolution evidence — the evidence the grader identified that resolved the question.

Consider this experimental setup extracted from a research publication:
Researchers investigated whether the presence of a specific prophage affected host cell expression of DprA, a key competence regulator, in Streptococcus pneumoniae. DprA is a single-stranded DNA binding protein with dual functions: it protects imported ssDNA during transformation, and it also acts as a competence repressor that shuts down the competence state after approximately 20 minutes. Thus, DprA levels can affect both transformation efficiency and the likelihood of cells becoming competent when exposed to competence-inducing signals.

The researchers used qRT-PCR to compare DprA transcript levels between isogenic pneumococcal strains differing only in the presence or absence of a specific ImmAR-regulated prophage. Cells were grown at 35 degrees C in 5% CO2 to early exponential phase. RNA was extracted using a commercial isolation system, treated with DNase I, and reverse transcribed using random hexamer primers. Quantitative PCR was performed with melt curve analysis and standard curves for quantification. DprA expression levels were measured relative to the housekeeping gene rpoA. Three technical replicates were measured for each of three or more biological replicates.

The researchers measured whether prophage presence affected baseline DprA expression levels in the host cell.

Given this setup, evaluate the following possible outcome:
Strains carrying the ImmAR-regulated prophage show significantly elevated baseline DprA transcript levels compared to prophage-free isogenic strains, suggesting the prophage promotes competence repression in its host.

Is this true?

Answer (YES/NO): YES